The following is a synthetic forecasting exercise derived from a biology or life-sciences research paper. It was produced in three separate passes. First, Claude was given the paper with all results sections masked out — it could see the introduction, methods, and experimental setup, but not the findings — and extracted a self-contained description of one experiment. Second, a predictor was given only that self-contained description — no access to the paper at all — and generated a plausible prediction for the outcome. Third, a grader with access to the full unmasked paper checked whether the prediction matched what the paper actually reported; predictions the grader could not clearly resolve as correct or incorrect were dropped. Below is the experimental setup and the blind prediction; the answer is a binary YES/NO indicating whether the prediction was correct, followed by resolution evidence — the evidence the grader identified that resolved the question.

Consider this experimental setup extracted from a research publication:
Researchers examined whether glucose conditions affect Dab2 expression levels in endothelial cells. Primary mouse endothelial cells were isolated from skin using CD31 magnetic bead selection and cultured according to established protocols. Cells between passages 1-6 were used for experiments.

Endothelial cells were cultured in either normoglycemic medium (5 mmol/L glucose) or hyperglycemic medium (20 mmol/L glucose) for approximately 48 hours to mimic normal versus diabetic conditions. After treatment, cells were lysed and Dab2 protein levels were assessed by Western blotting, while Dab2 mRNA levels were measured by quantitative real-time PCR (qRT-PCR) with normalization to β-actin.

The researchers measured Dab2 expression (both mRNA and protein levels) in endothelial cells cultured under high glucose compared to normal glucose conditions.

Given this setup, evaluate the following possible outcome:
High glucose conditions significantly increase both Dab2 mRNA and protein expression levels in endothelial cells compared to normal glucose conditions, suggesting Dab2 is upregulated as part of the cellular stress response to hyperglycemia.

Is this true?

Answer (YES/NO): NO